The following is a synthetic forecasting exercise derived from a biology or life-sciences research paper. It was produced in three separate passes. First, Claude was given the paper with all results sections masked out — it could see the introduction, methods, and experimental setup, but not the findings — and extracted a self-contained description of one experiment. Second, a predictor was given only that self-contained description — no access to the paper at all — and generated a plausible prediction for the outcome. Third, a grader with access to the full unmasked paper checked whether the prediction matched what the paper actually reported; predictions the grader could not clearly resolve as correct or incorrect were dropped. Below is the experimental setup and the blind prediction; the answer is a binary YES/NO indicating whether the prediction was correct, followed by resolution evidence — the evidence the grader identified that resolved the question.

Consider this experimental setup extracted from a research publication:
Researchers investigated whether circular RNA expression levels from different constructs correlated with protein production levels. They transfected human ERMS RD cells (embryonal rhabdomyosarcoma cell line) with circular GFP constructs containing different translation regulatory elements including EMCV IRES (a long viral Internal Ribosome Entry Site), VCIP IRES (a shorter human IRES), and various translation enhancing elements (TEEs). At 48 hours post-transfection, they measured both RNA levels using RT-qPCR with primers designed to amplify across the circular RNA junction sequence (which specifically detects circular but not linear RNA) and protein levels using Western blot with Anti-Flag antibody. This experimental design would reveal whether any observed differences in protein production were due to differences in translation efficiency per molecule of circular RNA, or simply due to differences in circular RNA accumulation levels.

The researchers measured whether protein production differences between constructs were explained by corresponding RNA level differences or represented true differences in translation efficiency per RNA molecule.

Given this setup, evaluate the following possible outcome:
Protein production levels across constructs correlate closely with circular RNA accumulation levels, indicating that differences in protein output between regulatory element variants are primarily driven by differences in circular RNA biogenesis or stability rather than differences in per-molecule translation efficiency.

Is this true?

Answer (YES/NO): NO